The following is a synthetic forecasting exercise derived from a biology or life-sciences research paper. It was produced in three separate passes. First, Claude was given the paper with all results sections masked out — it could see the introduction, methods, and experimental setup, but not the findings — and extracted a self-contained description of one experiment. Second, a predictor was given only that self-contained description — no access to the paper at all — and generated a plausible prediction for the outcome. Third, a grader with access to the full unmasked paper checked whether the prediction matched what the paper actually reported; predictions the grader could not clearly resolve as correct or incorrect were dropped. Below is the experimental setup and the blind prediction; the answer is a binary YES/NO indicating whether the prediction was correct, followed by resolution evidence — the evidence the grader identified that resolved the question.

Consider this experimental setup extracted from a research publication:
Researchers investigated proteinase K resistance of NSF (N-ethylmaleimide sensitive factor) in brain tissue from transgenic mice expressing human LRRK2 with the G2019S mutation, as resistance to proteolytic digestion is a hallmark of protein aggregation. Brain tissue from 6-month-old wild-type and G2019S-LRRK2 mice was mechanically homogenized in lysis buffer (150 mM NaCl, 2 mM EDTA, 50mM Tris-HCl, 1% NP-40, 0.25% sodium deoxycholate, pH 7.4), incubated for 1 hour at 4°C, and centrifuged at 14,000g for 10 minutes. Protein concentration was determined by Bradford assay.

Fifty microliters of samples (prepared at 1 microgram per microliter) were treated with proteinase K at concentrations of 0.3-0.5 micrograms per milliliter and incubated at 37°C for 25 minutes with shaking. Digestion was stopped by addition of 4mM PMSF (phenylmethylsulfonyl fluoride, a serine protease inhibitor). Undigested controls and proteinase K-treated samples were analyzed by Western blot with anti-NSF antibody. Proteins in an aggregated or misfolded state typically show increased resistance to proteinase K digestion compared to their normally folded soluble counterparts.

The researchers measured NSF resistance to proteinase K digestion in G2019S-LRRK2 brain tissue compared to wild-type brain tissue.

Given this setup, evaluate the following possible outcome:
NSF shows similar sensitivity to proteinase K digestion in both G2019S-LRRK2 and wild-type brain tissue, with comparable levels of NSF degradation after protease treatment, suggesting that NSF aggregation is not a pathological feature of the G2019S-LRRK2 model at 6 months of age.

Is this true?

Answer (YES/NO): NO